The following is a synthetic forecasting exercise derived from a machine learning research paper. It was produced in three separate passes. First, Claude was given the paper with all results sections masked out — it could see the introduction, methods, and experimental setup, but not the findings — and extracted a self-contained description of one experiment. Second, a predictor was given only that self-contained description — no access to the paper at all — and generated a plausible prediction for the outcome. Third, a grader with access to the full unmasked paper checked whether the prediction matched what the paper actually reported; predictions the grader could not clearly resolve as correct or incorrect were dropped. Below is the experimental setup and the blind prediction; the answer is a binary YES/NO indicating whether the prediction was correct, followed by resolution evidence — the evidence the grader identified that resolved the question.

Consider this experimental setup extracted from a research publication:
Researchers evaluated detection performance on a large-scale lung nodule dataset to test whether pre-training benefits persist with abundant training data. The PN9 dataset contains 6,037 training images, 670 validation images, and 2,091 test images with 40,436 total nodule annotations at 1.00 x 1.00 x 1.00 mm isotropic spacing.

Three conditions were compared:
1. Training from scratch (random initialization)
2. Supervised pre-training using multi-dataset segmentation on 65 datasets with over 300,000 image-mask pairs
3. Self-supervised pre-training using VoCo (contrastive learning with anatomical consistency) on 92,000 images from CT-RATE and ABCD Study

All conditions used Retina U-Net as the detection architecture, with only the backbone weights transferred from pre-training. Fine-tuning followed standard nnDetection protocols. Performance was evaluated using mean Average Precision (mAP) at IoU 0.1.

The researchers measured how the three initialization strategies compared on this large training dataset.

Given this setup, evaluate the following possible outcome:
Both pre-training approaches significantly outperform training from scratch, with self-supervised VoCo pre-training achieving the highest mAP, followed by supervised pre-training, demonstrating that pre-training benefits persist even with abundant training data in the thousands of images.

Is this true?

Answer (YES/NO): NO